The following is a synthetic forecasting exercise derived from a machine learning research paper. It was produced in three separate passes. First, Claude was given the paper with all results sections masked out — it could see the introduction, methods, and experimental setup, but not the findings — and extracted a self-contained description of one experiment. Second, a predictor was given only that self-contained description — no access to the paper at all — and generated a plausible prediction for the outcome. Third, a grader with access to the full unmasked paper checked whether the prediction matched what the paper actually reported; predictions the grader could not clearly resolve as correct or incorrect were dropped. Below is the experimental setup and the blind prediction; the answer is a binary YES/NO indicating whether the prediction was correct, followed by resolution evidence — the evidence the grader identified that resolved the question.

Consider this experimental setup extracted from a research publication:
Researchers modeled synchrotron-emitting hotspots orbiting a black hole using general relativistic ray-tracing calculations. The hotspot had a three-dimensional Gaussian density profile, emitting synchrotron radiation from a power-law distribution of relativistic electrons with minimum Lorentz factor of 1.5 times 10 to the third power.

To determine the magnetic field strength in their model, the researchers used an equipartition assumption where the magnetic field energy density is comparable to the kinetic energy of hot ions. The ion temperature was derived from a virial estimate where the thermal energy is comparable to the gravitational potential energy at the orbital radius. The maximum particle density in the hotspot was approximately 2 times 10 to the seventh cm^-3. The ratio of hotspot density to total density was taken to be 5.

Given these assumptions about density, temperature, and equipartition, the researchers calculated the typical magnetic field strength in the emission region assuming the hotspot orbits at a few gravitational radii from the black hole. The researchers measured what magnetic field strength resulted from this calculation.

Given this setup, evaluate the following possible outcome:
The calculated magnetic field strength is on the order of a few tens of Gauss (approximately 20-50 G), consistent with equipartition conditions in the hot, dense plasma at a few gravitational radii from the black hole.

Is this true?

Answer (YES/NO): NO